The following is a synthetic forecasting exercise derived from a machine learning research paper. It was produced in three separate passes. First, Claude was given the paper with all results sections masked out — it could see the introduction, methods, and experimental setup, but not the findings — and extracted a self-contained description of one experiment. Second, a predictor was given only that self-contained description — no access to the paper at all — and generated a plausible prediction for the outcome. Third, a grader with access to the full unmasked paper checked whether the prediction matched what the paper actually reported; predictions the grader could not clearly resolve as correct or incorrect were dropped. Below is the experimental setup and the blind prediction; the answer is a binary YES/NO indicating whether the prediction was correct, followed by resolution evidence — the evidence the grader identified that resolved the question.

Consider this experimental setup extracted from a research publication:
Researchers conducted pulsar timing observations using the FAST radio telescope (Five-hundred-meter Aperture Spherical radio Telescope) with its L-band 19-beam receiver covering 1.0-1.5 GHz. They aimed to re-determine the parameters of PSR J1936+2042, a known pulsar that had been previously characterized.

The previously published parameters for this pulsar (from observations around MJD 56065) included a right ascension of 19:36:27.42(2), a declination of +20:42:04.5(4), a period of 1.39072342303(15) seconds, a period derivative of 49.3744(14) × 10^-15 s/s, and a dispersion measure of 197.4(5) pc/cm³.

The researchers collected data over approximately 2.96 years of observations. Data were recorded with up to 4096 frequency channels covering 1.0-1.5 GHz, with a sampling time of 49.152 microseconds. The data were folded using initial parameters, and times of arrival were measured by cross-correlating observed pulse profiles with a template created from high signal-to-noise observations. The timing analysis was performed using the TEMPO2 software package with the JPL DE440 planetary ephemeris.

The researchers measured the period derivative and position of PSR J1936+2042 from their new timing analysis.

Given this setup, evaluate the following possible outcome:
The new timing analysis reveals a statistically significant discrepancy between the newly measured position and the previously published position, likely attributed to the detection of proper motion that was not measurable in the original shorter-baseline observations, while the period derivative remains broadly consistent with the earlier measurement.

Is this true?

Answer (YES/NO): NO